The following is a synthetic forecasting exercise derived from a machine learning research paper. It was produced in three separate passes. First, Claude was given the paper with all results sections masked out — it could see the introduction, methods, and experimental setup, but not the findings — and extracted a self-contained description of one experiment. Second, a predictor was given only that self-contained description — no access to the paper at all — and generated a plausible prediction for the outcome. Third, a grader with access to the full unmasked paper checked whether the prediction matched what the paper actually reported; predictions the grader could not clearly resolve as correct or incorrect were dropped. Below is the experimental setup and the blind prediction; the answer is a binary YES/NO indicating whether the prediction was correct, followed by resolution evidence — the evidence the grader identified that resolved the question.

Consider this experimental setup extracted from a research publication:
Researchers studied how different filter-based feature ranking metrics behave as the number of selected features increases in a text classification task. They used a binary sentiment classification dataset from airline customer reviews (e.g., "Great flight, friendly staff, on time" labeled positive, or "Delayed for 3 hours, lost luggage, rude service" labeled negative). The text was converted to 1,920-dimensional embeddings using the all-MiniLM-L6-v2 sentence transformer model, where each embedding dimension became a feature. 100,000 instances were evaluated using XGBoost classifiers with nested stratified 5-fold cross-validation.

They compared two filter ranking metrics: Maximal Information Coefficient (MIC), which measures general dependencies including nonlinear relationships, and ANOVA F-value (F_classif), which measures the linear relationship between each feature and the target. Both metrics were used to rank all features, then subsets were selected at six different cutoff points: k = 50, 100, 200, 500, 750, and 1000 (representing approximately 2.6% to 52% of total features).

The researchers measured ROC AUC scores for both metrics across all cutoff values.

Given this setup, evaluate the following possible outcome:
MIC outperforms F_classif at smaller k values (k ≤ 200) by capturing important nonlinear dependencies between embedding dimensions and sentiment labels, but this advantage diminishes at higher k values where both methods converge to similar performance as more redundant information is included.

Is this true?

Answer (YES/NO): NO